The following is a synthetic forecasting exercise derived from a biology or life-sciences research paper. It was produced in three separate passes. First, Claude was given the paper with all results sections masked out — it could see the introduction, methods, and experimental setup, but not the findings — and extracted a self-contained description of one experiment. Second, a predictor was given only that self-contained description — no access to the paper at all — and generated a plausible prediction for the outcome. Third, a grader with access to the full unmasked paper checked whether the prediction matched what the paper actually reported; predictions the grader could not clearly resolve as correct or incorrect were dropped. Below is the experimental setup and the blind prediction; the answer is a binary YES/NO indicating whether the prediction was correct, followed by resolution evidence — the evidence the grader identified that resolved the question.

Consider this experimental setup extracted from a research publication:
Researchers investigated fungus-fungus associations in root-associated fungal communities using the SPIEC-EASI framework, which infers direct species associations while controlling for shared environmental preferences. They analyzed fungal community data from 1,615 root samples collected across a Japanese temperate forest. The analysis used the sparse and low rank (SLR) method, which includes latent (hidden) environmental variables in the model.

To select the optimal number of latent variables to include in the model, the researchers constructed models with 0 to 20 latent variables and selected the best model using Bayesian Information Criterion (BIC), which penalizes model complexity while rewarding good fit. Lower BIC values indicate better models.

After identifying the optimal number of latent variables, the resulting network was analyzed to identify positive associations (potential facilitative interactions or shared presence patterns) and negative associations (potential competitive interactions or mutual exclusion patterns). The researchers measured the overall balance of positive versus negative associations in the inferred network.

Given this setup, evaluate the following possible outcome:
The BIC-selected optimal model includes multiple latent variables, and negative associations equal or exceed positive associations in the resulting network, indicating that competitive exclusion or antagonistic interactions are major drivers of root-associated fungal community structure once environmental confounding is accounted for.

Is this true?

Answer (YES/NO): NO